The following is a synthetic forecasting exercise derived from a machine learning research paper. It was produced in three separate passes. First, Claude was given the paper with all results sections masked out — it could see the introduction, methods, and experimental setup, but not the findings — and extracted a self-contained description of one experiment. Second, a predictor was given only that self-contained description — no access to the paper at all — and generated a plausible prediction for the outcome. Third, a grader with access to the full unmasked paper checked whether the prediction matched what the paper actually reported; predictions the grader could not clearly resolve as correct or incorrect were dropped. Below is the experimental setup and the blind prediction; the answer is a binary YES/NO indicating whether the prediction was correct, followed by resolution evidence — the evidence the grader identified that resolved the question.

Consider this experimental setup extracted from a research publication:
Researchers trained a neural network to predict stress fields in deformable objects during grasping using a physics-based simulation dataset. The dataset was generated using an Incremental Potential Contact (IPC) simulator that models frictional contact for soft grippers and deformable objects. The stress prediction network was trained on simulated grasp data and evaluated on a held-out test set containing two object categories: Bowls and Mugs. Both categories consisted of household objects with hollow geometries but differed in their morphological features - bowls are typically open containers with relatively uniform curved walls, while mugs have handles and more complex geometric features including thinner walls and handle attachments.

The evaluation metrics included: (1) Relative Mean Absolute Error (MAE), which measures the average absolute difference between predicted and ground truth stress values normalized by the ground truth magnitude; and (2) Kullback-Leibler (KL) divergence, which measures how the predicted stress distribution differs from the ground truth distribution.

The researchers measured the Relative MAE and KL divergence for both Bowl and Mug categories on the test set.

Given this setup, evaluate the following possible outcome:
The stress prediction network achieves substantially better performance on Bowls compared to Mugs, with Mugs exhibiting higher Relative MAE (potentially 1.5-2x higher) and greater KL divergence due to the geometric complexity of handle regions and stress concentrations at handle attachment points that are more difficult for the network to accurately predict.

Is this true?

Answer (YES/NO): NO